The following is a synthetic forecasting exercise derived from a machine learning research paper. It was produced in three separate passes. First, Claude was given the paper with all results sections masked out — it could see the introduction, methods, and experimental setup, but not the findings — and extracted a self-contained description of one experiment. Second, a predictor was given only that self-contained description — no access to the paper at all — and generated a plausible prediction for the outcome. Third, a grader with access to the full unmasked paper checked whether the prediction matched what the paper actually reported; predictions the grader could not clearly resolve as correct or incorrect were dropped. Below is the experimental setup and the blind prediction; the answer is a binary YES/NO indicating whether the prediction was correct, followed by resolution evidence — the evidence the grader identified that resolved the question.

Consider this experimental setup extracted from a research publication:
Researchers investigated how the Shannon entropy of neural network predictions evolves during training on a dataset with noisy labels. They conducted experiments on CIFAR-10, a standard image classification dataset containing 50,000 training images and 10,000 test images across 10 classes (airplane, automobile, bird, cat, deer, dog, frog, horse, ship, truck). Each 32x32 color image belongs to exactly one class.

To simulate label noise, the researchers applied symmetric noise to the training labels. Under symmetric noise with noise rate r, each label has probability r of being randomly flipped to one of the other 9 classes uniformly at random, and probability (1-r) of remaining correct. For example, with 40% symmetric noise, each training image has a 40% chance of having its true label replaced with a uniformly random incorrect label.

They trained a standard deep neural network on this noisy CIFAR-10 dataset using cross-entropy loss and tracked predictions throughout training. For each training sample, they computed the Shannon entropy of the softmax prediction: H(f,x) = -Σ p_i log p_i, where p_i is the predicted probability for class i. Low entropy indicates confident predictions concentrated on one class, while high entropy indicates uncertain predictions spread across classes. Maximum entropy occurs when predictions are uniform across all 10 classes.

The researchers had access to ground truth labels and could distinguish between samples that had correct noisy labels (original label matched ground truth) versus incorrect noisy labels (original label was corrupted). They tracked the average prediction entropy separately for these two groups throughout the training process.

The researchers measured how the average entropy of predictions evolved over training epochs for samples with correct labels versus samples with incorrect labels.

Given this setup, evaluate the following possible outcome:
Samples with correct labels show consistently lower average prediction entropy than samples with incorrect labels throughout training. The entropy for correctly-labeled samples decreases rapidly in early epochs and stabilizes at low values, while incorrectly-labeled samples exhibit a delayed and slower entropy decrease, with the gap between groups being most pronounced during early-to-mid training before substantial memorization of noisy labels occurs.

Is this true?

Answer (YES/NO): YES